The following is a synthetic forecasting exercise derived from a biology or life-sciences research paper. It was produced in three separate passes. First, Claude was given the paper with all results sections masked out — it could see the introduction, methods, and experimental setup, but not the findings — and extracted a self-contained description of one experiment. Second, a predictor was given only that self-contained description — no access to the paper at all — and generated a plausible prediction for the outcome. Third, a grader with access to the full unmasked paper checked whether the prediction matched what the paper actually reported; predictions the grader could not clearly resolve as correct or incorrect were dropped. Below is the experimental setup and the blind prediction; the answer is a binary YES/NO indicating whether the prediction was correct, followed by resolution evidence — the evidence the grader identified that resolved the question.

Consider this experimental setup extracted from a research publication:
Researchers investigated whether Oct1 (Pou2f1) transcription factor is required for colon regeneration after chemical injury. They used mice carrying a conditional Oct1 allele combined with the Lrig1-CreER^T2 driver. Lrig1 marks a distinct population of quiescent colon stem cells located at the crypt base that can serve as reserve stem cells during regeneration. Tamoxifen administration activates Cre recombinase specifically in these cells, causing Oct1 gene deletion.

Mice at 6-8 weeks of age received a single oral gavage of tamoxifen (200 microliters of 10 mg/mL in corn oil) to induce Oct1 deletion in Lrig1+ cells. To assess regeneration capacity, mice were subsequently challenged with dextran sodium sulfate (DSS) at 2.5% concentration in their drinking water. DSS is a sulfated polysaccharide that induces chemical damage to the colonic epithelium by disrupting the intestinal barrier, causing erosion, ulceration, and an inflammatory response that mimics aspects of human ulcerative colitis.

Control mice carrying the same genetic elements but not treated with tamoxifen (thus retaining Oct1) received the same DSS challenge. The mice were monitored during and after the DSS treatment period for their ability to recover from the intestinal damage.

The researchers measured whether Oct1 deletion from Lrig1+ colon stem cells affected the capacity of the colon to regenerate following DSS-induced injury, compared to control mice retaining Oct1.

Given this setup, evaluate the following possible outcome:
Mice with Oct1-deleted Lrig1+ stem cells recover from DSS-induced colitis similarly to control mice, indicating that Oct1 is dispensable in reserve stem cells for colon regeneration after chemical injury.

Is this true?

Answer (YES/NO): NO